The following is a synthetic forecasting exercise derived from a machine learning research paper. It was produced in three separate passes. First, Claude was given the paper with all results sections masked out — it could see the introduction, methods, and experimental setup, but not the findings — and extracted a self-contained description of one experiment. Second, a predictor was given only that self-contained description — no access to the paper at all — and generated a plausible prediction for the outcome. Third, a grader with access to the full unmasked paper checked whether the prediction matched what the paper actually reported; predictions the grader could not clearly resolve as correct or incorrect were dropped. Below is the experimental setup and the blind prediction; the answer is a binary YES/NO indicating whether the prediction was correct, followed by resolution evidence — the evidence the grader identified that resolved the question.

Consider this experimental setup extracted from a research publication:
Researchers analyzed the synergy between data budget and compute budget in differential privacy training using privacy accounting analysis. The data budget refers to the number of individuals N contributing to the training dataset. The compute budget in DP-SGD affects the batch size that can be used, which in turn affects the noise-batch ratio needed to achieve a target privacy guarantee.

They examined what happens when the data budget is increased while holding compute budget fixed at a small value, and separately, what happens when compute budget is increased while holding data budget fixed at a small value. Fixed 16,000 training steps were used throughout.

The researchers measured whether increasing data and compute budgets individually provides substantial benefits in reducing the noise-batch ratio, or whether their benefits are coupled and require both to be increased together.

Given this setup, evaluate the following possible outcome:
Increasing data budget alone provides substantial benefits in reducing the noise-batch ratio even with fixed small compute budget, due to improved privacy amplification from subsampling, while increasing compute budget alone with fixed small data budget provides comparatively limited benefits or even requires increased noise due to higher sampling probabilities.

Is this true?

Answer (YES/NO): NO